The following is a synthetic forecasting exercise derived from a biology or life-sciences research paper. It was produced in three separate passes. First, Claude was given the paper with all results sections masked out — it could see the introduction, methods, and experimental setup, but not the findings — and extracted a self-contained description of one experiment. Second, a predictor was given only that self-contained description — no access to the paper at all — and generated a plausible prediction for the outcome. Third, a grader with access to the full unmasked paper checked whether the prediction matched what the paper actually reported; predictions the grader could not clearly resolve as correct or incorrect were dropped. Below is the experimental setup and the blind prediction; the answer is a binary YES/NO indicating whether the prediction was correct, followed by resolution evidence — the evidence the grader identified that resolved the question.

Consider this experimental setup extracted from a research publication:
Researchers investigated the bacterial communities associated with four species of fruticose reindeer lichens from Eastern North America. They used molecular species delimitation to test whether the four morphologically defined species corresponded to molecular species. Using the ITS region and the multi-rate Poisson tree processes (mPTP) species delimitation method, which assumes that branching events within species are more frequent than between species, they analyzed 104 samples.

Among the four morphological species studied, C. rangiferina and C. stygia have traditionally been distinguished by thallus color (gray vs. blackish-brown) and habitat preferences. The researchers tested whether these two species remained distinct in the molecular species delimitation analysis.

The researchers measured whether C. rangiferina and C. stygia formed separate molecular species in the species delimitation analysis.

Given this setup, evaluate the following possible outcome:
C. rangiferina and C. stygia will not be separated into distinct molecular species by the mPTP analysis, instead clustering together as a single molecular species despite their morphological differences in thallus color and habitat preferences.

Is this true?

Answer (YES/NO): NO